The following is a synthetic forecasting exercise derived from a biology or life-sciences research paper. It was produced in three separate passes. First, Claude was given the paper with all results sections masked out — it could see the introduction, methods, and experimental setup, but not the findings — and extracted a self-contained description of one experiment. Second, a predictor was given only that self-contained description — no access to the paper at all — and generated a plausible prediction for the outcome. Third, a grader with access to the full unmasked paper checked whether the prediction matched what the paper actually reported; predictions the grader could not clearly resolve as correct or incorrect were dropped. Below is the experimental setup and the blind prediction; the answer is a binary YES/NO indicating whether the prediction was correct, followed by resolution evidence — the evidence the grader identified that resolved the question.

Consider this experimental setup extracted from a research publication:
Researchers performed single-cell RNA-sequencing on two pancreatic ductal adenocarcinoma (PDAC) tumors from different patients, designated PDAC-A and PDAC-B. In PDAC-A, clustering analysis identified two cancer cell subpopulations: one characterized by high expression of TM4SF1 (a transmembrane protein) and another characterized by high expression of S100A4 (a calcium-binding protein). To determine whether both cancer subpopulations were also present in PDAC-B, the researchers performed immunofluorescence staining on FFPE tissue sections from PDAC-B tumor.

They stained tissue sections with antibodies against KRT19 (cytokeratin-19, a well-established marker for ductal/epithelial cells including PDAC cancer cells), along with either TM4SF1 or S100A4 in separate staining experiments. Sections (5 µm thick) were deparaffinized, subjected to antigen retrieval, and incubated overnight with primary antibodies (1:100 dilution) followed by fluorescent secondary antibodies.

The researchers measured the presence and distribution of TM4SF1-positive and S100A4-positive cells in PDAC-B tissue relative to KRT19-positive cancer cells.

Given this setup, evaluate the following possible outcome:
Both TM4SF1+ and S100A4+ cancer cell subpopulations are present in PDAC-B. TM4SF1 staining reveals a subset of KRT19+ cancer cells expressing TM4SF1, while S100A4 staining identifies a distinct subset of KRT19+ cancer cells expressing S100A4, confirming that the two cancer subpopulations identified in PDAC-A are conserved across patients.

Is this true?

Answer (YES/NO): NO